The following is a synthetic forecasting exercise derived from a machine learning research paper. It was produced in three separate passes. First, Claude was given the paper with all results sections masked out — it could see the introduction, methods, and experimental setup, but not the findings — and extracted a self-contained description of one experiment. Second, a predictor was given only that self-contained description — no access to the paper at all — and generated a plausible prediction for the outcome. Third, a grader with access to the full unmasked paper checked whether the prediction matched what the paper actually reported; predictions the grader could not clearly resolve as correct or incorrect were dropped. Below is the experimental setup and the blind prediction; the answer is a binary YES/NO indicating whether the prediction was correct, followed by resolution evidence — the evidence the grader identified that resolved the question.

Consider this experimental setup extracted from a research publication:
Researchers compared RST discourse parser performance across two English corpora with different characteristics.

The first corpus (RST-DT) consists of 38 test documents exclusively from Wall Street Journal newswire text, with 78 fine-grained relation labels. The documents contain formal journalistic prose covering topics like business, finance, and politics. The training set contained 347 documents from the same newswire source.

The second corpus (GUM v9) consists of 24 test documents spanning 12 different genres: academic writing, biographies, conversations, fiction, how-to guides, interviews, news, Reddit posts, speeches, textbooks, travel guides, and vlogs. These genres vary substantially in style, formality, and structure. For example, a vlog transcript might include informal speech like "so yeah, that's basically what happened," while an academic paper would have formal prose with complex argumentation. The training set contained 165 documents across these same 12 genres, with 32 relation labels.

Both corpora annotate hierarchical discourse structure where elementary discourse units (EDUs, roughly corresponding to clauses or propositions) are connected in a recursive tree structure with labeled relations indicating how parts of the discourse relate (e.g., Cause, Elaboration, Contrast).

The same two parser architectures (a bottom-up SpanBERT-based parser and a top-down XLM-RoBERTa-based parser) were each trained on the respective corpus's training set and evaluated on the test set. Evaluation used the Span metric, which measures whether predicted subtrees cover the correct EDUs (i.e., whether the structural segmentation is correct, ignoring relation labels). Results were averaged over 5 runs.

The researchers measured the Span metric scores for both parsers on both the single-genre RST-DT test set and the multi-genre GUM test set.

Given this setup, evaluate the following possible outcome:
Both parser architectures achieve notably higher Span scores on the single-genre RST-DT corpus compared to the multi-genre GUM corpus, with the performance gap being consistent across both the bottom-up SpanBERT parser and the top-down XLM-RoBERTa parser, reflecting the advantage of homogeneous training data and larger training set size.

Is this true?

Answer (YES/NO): YES